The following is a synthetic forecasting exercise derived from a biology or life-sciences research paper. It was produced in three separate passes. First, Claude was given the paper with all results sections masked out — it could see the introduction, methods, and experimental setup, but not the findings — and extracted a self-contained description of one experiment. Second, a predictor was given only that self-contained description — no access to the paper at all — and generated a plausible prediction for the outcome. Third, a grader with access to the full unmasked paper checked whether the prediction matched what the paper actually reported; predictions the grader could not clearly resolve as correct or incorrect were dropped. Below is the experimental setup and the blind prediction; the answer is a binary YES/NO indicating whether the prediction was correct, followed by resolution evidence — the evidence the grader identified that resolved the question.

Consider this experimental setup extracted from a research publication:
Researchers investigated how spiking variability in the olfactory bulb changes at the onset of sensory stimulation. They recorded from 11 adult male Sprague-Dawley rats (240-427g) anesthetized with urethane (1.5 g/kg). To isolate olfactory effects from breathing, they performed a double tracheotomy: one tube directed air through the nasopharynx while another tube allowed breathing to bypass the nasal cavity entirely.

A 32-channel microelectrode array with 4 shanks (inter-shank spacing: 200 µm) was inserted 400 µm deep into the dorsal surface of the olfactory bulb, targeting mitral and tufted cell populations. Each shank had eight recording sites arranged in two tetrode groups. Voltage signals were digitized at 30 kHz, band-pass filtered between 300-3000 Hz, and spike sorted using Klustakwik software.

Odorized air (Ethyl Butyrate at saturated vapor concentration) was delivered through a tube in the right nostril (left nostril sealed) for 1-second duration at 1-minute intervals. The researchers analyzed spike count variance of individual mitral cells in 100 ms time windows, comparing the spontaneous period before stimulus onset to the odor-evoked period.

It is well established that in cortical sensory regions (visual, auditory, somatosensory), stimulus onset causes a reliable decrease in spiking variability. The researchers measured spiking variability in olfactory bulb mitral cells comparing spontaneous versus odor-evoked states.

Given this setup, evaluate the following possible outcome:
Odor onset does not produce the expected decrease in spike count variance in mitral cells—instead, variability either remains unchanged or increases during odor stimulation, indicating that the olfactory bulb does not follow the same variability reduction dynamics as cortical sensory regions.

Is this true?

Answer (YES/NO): YES